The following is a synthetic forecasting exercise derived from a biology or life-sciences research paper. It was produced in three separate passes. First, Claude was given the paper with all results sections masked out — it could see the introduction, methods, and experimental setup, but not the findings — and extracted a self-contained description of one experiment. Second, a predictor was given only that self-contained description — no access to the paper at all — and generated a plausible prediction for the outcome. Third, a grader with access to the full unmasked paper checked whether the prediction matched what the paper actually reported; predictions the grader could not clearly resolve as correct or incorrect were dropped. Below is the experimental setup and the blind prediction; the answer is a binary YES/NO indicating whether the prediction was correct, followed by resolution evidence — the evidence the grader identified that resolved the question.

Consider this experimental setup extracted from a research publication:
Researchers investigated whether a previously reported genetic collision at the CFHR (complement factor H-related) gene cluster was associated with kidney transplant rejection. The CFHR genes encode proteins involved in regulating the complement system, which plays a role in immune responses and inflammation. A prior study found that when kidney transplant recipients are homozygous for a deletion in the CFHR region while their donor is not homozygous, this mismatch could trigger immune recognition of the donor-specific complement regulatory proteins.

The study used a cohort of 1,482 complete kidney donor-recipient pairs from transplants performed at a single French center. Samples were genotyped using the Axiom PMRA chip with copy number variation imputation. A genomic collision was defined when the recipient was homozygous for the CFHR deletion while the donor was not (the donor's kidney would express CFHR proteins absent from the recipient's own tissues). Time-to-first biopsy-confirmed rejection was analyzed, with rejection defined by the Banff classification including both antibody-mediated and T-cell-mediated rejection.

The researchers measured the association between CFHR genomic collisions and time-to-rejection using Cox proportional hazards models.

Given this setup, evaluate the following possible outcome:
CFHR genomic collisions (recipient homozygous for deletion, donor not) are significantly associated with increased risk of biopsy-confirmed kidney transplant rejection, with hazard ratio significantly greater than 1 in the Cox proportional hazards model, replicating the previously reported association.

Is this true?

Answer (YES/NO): NO